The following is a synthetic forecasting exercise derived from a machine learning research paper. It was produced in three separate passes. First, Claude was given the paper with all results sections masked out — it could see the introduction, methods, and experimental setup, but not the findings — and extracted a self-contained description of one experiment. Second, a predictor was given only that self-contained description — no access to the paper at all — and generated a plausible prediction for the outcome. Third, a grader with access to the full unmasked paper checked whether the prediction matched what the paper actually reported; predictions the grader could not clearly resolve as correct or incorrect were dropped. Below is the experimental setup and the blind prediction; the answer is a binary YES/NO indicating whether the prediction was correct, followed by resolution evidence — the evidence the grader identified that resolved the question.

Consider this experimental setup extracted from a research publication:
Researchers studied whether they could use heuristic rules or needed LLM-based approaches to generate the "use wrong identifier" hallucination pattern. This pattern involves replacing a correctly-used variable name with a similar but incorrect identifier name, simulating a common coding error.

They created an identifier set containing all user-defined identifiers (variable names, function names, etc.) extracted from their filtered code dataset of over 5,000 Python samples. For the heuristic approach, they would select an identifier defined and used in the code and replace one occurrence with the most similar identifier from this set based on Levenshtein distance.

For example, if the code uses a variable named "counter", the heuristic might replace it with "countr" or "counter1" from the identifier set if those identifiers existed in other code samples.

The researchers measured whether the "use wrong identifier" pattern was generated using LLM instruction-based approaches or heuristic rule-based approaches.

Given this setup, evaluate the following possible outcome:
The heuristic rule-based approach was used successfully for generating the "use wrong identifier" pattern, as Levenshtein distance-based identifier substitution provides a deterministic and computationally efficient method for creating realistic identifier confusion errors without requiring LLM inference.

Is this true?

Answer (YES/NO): YES